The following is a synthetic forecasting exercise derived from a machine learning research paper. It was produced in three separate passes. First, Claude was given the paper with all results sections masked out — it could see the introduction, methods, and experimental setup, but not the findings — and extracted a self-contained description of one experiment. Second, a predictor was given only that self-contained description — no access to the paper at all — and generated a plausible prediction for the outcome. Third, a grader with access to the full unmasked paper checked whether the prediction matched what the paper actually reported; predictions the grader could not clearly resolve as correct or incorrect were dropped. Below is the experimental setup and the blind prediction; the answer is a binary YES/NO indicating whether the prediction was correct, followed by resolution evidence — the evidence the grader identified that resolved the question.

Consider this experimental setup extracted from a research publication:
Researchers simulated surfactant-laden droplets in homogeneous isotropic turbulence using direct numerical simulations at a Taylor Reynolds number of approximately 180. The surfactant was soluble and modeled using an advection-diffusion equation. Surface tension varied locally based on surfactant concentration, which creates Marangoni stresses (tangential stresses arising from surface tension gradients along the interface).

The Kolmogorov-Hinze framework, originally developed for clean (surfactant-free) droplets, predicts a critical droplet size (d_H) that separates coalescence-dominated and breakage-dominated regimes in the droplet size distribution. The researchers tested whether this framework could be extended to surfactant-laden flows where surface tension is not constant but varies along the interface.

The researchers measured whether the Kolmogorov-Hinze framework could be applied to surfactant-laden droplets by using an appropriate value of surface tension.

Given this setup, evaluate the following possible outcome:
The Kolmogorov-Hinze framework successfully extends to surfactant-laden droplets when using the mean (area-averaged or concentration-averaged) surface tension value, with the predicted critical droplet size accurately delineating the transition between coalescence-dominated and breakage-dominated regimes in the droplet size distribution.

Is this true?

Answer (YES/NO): YES